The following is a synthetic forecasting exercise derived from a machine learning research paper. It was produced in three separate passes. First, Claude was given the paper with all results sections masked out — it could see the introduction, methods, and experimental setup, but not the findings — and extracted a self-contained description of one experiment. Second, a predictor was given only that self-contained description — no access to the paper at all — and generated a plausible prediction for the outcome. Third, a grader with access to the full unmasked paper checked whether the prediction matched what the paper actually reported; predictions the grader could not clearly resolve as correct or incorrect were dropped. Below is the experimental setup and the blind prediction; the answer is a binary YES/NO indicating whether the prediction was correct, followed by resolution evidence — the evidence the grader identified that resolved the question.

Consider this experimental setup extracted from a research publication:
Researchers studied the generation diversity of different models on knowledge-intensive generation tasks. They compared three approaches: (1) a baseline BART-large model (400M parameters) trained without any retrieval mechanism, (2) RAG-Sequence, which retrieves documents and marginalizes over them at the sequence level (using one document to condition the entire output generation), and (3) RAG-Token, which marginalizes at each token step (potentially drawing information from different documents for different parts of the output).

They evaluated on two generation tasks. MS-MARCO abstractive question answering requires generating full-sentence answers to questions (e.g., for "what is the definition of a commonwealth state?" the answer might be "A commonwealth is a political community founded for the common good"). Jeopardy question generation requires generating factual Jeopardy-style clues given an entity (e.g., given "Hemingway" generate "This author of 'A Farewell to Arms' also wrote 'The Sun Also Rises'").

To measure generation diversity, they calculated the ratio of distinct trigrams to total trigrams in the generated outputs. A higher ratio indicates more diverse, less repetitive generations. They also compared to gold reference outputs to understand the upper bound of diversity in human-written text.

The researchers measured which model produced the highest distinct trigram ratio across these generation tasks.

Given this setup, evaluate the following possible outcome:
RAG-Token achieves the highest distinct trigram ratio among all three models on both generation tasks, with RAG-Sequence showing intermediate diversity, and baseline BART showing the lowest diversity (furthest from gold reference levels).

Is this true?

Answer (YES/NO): NO